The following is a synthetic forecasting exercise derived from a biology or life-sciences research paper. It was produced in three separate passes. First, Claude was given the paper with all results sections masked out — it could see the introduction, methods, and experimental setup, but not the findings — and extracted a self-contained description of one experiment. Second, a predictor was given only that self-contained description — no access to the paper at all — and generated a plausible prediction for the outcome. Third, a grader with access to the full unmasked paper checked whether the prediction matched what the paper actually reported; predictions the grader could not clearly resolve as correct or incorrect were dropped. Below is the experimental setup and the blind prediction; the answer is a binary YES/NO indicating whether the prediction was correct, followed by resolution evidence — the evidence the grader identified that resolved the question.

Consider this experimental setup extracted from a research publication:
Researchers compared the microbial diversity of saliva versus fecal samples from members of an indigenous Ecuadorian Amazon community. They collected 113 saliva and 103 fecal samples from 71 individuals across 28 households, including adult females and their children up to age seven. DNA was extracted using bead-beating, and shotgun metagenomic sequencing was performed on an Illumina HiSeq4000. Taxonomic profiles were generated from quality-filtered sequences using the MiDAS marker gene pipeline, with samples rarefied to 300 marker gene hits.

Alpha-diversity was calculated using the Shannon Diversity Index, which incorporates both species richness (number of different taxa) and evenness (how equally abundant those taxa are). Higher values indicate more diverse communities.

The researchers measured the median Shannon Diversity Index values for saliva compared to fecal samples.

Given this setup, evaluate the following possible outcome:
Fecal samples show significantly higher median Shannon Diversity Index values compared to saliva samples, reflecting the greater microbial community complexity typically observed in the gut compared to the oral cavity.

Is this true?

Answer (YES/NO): NO